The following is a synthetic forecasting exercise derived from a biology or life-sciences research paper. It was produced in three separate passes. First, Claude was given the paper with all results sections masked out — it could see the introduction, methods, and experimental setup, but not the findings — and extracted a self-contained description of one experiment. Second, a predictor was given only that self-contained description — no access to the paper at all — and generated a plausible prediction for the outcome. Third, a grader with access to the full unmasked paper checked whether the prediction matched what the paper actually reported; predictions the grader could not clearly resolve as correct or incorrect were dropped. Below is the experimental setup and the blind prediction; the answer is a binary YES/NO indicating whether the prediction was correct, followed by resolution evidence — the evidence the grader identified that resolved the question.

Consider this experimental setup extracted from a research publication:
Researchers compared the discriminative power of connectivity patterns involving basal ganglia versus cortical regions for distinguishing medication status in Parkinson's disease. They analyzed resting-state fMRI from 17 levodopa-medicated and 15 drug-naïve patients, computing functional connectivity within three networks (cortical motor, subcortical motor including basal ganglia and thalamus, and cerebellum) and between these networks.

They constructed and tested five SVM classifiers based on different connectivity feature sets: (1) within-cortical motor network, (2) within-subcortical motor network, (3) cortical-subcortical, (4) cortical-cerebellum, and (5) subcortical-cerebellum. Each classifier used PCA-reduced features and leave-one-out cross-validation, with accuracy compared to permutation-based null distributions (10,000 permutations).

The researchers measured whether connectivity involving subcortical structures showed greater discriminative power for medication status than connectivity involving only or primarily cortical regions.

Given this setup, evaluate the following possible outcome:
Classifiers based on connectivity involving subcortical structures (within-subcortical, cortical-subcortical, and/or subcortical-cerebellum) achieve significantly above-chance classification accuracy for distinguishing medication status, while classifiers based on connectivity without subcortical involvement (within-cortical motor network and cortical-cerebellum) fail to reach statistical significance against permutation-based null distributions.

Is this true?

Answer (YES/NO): NO